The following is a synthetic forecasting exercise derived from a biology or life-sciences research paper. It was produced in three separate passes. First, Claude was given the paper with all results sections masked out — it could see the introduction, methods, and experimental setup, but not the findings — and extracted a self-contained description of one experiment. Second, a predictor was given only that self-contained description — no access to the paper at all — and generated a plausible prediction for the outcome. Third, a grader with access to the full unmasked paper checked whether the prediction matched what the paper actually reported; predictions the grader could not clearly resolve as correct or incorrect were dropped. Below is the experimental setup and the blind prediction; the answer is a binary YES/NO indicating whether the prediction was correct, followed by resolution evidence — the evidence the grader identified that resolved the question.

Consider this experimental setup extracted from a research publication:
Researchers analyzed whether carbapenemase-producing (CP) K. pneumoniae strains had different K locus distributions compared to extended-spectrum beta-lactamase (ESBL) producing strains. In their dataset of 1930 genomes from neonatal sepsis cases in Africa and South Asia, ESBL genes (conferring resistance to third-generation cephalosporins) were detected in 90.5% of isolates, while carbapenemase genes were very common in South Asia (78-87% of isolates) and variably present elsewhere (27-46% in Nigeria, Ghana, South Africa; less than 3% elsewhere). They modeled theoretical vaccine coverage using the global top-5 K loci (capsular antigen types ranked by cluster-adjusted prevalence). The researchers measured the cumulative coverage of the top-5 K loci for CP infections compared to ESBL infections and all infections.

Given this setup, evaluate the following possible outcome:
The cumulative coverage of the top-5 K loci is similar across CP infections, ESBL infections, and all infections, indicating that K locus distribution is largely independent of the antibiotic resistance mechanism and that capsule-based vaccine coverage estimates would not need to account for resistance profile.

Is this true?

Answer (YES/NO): NO